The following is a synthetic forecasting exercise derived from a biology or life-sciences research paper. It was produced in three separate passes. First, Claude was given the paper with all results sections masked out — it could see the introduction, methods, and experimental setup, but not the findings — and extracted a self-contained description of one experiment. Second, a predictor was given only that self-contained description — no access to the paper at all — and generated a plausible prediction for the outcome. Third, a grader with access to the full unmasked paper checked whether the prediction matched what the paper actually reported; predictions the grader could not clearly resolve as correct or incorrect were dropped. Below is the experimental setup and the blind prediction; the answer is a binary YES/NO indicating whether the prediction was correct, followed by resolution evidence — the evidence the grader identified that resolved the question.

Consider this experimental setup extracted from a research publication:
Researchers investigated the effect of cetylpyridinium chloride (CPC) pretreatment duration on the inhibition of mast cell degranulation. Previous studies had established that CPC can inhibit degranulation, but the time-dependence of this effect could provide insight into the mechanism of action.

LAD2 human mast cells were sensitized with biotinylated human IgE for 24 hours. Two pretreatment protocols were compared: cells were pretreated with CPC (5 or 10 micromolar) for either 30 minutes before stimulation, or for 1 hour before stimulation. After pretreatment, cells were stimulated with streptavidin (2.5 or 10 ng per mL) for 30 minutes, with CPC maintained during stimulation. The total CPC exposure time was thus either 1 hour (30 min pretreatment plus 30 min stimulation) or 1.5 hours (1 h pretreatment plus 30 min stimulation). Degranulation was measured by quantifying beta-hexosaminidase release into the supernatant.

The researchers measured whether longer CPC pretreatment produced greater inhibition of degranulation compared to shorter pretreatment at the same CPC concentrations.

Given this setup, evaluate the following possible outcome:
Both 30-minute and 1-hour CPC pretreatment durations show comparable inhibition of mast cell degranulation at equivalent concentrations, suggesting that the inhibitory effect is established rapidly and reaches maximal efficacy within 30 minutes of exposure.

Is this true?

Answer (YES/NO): NO